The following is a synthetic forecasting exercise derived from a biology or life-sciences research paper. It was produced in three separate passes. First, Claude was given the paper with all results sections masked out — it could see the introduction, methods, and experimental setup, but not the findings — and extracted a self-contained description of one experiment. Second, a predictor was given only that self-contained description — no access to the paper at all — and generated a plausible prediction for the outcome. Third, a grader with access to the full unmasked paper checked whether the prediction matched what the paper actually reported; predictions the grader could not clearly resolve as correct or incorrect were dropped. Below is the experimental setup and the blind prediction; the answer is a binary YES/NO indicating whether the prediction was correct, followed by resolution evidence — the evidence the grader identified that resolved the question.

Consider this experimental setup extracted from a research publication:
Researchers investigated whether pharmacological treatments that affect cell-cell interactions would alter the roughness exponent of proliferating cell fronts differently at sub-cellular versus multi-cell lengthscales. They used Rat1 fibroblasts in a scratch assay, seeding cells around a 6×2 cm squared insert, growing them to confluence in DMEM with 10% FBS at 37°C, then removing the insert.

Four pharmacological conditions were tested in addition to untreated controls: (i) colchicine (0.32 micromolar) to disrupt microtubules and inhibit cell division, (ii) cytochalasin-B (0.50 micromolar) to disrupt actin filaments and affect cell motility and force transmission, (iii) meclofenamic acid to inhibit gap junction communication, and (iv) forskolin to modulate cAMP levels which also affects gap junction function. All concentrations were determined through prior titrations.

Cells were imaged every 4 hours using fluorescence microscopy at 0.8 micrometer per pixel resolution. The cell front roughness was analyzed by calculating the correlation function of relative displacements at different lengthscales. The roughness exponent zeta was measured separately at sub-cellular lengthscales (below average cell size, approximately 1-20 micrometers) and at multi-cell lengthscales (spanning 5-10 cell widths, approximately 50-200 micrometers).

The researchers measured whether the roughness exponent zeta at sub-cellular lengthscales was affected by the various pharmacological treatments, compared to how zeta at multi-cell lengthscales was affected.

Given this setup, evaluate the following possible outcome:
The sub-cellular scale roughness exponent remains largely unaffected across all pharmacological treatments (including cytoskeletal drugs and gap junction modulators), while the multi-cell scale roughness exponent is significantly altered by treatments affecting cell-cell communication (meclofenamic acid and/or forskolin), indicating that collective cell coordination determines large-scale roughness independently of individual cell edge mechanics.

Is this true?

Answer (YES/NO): NO